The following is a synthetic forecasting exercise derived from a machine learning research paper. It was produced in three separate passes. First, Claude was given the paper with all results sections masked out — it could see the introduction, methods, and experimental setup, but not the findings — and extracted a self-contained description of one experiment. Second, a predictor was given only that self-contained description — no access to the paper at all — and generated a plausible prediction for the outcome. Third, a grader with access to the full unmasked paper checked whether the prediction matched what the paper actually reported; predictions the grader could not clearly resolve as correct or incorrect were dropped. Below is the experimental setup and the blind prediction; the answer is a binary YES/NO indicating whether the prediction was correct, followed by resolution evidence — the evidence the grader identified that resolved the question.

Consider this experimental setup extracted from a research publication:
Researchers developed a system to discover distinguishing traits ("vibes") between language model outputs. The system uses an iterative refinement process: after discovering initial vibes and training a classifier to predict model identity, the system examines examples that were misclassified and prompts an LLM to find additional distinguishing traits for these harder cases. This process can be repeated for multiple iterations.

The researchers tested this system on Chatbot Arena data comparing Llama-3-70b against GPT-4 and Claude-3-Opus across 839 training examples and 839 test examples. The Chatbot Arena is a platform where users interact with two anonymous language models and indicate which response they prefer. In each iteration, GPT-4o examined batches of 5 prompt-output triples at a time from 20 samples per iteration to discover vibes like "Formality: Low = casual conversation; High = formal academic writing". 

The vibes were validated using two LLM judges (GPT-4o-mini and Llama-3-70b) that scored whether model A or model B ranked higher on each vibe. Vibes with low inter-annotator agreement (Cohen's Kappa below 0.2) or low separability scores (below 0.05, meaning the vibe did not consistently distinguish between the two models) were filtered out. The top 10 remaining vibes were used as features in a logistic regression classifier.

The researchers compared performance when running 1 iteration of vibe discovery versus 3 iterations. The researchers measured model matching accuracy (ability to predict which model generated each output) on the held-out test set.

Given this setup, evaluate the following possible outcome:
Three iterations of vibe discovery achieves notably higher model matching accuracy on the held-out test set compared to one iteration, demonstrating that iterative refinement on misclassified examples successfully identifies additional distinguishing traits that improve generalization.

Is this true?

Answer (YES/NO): YES